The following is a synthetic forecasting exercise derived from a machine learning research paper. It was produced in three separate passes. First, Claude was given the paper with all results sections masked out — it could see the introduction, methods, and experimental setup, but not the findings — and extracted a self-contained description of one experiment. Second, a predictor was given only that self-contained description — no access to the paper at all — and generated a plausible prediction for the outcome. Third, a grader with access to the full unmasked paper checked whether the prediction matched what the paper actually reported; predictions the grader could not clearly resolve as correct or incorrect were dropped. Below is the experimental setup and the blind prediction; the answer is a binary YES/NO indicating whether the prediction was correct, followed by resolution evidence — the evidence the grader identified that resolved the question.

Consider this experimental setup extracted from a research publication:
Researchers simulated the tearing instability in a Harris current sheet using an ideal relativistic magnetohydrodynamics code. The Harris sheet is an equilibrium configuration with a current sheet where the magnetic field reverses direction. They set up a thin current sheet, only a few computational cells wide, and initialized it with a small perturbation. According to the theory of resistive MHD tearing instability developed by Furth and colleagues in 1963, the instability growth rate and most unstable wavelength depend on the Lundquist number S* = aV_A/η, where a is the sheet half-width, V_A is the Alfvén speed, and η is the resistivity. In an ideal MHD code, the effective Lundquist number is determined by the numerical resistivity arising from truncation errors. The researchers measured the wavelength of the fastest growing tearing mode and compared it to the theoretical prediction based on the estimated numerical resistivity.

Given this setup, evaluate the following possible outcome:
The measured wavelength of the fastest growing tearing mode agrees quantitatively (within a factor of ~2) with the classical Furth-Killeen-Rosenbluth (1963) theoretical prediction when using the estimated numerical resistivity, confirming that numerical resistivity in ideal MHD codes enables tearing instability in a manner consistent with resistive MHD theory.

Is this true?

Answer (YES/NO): YES